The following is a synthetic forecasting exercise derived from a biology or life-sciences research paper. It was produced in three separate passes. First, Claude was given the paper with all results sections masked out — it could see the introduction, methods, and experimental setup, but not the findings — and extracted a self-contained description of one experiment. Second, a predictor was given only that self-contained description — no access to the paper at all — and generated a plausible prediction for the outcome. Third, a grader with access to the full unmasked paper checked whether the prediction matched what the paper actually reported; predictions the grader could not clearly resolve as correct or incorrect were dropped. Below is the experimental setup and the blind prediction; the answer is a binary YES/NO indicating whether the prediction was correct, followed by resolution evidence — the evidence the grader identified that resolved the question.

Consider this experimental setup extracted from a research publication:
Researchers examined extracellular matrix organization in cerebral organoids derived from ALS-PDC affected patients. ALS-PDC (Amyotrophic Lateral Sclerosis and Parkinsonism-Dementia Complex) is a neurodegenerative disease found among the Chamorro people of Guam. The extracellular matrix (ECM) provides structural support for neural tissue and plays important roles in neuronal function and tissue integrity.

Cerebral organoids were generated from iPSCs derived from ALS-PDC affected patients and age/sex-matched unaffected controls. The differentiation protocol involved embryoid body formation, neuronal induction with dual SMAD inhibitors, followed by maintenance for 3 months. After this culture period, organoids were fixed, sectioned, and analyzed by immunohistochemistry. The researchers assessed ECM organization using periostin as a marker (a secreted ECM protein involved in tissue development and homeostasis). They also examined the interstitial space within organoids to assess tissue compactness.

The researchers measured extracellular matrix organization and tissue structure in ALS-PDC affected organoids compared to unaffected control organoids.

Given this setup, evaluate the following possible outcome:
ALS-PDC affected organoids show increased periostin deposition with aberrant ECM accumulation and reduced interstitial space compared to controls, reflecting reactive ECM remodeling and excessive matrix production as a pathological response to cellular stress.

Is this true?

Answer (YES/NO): NO